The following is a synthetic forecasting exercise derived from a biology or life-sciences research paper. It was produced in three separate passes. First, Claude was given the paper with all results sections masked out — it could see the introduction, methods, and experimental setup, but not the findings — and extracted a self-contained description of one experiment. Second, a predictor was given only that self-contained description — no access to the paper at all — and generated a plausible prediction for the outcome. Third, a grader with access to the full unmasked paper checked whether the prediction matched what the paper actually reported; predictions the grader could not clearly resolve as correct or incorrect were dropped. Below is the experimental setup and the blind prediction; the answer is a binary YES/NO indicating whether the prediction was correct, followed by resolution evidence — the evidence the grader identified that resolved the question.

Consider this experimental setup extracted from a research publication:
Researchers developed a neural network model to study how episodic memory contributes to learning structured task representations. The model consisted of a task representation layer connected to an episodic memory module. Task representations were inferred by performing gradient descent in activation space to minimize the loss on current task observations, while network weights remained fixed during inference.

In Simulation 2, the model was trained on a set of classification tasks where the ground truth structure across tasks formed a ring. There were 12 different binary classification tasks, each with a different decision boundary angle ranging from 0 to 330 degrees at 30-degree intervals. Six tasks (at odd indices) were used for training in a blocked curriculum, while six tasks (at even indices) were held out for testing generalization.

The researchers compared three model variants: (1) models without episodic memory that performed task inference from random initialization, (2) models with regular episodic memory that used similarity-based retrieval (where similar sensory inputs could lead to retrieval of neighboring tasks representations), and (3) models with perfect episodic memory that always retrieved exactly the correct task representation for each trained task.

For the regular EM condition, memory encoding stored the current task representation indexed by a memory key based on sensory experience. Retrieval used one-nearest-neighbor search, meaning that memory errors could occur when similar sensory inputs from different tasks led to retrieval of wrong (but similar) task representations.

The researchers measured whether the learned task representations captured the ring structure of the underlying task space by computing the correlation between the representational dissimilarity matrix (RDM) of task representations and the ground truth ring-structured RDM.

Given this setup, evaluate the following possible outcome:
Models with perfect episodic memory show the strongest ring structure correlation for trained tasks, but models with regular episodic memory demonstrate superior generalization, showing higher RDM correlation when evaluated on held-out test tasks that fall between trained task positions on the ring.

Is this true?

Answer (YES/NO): NO